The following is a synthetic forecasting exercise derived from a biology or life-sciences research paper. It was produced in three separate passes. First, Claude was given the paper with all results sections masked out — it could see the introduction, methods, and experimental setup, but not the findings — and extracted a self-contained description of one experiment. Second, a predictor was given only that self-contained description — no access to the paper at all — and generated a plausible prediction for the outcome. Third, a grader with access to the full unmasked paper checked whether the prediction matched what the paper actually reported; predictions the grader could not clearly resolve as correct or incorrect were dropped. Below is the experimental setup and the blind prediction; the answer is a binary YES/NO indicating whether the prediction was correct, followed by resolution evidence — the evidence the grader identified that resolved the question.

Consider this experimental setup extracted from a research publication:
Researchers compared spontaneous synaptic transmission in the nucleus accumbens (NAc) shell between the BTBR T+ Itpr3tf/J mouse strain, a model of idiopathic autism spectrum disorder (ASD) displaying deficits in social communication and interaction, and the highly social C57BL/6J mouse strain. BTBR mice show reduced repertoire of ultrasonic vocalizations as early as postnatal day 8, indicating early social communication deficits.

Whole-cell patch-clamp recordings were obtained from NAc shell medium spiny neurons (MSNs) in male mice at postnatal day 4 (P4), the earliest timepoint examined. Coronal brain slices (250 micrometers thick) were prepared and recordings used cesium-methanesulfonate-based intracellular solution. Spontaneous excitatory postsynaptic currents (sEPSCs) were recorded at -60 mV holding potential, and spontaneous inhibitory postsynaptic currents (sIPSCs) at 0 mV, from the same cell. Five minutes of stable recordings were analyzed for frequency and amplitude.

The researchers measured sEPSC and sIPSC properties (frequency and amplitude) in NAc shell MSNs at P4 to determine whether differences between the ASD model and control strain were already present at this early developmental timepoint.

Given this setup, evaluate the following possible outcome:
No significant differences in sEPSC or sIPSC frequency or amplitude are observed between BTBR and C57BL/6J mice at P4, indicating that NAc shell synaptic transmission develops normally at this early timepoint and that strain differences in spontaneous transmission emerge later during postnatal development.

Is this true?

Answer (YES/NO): NO